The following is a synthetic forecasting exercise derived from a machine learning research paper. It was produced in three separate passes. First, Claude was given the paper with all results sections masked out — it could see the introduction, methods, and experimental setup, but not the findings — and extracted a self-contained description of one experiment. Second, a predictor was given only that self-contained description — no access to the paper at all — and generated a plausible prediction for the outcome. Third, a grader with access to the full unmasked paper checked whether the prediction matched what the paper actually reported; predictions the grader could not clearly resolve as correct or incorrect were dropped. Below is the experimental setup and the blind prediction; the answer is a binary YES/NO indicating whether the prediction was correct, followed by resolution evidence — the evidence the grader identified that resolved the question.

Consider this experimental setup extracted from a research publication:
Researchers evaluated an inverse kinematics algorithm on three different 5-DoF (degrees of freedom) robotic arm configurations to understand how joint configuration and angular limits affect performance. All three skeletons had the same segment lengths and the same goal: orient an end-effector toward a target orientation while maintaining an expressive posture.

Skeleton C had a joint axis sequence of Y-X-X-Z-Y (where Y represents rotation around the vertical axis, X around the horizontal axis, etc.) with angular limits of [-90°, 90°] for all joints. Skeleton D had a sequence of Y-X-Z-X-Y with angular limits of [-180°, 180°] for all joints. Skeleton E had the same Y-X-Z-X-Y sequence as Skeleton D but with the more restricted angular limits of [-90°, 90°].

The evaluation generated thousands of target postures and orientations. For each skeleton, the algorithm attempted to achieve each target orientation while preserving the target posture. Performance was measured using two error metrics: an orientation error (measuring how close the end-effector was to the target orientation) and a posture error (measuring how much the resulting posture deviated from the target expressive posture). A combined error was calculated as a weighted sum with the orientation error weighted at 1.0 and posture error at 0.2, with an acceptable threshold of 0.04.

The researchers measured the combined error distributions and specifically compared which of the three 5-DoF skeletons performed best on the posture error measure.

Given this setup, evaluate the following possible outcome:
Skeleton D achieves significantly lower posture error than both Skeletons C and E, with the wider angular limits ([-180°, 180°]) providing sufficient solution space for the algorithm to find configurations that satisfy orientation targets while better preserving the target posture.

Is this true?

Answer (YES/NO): YES